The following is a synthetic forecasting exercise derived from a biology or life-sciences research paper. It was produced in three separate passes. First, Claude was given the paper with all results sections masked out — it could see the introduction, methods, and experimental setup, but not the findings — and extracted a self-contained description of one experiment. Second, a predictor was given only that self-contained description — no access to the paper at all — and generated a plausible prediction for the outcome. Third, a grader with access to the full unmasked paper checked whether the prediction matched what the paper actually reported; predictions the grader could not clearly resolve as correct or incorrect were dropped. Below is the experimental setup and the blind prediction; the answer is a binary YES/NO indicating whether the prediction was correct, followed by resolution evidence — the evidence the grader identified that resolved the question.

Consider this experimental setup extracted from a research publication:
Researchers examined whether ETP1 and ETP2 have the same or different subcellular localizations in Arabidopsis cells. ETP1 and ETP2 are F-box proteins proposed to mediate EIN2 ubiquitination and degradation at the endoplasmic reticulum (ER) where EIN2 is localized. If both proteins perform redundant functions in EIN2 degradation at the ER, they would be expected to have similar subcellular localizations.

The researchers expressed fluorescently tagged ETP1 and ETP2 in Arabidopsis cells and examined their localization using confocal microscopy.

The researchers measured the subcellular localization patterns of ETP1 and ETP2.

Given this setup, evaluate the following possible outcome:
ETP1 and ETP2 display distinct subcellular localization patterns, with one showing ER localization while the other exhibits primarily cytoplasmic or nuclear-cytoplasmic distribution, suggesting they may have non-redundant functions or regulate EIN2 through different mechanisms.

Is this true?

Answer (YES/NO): NO